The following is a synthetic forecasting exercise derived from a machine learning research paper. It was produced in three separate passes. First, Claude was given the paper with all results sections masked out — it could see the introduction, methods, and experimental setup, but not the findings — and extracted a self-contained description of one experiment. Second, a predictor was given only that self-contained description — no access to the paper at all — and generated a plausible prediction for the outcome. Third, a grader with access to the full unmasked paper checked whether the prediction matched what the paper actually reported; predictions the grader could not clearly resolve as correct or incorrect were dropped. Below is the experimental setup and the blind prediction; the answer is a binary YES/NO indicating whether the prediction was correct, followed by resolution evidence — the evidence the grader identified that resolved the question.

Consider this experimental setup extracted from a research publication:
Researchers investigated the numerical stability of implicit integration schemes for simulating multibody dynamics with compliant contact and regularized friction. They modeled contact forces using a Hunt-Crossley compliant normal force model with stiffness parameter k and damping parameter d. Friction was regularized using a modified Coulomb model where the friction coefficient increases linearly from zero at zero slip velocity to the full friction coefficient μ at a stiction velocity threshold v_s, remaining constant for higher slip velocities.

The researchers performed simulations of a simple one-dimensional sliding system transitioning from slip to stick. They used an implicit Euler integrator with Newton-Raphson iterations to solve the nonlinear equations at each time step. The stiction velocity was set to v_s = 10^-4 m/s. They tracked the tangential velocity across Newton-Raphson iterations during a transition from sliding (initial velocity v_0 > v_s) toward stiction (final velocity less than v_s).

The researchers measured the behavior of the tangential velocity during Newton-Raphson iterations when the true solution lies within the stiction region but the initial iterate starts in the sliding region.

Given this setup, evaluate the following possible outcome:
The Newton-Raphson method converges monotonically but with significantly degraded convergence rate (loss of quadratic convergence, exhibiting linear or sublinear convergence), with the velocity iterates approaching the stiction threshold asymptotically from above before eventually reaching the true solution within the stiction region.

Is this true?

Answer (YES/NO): NO